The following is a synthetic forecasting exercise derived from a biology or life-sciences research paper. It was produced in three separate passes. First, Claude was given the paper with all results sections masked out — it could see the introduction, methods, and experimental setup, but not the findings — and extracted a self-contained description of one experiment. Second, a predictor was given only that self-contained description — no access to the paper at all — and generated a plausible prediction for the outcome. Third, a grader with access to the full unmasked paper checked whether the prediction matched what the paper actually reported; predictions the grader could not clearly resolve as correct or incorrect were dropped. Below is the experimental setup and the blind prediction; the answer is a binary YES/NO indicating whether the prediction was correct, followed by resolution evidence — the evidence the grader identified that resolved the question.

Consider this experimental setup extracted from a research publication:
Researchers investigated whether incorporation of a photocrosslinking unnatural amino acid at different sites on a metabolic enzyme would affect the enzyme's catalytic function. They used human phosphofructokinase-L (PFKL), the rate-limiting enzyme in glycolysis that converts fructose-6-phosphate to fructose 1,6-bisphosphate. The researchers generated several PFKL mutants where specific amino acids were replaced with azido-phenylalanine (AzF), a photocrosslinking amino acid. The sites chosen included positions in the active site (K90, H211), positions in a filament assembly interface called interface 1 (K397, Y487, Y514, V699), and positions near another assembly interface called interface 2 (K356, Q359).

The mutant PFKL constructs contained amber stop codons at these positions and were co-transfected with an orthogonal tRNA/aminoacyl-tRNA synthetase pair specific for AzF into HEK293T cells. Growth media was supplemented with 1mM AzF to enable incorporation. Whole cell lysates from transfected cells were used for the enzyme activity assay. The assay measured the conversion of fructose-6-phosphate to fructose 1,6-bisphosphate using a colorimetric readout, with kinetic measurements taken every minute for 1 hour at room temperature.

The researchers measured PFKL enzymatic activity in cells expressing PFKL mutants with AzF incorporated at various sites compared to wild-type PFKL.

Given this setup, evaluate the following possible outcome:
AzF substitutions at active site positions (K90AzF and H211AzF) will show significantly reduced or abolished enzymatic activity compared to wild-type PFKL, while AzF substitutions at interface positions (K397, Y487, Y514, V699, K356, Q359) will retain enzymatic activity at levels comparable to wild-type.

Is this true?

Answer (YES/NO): NO